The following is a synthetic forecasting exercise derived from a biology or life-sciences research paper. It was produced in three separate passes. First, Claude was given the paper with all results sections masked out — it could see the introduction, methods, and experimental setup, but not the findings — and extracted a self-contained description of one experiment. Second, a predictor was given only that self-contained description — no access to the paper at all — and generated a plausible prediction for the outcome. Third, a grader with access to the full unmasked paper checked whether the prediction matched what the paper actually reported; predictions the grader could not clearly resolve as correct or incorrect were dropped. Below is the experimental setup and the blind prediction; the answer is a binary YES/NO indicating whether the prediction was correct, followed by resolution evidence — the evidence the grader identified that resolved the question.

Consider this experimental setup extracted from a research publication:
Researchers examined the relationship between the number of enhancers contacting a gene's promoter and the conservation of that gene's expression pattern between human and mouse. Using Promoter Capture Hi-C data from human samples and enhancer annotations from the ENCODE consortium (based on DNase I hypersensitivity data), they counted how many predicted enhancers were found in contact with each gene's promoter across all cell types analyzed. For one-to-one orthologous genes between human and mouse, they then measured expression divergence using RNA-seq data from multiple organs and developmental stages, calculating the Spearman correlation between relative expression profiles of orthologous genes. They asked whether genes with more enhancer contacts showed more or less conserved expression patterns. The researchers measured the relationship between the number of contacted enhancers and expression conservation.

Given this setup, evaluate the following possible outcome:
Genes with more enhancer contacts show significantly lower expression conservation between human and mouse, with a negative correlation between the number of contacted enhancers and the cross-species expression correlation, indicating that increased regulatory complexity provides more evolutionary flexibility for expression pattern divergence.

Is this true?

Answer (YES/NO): NO